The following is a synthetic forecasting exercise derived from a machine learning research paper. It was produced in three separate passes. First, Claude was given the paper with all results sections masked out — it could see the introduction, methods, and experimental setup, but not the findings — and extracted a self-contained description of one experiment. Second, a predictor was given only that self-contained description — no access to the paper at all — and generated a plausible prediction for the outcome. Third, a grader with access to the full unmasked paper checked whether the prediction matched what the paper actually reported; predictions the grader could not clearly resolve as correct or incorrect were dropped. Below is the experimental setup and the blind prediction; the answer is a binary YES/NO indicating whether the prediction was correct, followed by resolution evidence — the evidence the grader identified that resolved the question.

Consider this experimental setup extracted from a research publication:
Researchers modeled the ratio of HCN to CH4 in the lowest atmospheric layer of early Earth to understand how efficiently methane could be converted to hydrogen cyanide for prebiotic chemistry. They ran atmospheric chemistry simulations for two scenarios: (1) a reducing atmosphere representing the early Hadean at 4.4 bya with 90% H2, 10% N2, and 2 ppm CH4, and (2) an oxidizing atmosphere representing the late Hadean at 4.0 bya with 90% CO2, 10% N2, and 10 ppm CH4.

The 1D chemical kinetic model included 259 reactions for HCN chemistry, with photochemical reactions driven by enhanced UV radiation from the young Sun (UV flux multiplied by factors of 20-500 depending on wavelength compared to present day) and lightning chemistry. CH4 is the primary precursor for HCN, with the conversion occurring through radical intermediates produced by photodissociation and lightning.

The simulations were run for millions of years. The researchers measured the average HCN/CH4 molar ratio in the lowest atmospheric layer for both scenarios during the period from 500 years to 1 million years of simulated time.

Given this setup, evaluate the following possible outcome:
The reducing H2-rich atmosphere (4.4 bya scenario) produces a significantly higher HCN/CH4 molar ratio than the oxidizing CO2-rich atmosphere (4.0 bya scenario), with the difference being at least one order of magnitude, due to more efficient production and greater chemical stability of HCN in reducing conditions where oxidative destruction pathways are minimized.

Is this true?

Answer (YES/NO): NO